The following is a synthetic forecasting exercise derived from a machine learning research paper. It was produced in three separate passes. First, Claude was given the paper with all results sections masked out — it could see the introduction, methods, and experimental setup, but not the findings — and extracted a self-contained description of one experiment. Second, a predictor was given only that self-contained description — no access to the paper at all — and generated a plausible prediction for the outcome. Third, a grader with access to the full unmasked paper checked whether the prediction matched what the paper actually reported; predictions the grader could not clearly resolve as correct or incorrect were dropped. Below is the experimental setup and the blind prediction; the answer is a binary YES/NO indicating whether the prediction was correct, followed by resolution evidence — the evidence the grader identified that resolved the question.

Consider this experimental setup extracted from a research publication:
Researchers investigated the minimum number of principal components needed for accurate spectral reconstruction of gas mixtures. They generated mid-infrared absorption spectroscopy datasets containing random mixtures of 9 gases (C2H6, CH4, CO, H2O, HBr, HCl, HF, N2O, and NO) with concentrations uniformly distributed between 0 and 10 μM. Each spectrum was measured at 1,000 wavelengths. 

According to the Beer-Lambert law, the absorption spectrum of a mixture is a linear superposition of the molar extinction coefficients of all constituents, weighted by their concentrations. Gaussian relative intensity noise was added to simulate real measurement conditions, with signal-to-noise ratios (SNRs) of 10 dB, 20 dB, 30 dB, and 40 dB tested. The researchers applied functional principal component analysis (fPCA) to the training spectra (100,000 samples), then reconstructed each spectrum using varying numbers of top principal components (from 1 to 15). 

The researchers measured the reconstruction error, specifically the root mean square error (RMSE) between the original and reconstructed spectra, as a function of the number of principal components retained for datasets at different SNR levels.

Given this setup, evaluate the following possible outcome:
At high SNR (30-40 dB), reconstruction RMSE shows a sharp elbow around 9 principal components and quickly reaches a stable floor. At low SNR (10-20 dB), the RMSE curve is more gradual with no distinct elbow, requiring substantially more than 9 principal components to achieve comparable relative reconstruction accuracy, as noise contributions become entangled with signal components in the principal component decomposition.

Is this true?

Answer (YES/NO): NO